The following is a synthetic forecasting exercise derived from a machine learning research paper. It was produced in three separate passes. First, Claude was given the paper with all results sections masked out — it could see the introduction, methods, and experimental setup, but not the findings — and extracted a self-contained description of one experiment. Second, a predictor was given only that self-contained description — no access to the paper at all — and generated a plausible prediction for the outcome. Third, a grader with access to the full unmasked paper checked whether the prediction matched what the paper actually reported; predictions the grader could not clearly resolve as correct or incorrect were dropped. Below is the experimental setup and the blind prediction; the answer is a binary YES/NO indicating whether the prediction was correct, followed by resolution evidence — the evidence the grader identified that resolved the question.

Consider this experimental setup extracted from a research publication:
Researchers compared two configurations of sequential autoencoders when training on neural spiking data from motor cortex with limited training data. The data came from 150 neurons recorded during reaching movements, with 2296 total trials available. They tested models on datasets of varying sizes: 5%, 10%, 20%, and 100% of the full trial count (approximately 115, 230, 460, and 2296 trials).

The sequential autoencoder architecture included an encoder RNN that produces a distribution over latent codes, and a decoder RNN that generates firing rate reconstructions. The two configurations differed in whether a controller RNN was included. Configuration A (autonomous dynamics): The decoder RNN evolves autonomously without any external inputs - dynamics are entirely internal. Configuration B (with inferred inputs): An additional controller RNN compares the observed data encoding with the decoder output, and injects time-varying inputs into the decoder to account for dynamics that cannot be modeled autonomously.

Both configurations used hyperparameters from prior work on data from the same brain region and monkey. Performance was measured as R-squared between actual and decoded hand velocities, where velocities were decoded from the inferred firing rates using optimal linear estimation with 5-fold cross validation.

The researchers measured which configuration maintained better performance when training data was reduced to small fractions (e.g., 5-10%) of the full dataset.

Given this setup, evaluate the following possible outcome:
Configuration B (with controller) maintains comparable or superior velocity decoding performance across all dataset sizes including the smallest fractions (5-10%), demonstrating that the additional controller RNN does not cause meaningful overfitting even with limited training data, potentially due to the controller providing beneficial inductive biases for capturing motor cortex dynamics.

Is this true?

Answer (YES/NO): YES